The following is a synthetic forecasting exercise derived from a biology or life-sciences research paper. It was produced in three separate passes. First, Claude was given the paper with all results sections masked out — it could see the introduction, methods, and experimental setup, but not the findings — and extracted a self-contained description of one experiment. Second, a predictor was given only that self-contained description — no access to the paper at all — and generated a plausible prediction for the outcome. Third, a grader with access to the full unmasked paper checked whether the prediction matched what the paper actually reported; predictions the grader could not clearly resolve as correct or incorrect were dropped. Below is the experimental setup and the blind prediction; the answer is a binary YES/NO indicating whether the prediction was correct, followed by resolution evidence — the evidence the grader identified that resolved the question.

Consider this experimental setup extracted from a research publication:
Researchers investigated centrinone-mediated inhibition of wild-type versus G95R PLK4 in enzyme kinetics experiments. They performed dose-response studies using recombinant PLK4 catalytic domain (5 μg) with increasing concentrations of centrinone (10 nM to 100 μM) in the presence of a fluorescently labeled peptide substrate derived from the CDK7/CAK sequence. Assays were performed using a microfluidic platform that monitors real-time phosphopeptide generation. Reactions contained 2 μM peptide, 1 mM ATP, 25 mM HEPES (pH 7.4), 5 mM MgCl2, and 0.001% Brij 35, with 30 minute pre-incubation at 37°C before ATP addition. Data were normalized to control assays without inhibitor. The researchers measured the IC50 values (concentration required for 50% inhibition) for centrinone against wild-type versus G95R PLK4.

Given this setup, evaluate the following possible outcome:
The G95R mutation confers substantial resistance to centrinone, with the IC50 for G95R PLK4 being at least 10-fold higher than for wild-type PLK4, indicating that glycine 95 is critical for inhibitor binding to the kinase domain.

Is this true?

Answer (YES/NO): YES